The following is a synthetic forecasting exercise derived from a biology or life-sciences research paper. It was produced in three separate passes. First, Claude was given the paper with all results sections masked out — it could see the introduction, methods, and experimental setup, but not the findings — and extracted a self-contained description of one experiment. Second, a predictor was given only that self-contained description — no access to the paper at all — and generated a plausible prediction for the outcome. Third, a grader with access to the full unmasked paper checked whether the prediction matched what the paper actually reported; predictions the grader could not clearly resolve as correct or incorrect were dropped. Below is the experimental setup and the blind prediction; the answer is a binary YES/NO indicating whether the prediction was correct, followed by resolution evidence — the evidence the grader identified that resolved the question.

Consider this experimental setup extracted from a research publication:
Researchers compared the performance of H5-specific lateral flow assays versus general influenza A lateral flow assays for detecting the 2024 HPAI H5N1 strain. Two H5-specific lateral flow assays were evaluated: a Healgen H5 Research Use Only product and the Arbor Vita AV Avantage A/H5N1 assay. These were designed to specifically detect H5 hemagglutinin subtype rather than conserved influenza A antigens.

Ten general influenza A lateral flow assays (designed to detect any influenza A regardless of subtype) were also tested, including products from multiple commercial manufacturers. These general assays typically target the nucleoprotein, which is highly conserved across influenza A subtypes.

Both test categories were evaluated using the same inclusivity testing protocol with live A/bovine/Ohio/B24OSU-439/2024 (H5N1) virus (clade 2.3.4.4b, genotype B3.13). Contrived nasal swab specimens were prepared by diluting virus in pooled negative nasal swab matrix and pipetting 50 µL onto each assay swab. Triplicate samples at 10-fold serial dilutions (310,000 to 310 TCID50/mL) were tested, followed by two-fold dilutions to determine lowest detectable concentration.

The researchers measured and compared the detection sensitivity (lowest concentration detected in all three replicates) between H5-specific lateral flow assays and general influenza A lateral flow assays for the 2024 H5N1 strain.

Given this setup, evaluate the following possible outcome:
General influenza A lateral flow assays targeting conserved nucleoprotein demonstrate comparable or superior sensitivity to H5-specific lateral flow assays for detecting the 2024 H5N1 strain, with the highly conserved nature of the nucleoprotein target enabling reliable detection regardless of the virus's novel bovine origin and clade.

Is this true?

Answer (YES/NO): YES